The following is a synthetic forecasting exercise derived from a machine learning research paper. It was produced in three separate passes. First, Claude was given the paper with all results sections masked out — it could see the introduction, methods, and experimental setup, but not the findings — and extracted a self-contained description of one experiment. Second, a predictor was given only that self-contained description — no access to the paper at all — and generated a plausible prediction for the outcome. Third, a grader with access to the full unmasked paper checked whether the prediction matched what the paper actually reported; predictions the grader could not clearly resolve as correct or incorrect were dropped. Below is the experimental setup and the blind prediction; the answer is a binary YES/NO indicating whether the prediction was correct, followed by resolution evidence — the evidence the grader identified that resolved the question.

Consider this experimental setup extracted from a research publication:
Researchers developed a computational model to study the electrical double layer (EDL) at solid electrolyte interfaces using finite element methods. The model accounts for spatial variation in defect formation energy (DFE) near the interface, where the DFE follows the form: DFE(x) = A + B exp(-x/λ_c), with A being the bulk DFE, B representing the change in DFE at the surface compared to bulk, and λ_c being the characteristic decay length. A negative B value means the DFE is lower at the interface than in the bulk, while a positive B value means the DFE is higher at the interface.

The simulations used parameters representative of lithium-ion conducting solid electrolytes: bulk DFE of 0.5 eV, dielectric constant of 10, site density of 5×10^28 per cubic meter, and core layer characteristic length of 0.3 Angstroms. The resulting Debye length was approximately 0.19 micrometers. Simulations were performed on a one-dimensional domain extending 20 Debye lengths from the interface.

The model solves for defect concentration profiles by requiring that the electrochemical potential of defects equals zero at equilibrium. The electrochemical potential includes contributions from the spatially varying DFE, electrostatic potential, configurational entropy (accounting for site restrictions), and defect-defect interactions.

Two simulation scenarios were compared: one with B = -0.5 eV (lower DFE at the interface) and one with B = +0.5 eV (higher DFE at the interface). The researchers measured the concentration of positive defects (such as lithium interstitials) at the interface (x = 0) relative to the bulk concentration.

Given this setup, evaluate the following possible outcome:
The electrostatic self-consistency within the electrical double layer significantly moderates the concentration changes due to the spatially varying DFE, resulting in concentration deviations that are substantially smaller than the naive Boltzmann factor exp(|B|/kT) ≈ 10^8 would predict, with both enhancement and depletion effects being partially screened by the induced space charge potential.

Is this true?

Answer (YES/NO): NO